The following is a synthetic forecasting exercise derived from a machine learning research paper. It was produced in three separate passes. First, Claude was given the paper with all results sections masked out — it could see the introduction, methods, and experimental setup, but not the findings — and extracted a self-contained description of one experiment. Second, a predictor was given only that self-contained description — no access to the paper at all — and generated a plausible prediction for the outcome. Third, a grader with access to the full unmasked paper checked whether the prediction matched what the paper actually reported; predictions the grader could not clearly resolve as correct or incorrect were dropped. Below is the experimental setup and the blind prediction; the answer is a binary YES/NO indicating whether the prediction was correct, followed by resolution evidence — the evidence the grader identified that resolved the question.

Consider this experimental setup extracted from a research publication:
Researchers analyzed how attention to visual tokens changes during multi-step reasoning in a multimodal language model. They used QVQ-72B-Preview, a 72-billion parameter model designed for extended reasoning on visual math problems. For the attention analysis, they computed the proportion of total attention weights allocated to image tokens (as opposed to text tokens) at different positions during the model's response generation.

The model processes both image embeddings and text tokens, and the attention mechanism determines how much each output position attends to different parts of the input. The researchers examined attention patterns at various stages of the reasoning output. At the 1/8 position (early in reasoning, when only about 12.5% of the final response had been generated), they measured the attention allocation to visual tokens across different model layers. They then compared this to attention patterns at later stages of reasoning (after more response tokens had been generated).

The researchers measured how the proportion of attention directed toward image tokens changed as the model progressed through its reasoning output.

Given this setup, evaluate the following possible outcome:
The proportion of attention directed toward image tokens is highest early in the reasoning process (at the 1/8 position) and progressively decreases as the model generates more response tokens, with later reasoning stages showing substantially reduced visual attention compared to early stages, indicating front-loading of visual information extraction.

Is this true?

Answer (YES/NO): YES